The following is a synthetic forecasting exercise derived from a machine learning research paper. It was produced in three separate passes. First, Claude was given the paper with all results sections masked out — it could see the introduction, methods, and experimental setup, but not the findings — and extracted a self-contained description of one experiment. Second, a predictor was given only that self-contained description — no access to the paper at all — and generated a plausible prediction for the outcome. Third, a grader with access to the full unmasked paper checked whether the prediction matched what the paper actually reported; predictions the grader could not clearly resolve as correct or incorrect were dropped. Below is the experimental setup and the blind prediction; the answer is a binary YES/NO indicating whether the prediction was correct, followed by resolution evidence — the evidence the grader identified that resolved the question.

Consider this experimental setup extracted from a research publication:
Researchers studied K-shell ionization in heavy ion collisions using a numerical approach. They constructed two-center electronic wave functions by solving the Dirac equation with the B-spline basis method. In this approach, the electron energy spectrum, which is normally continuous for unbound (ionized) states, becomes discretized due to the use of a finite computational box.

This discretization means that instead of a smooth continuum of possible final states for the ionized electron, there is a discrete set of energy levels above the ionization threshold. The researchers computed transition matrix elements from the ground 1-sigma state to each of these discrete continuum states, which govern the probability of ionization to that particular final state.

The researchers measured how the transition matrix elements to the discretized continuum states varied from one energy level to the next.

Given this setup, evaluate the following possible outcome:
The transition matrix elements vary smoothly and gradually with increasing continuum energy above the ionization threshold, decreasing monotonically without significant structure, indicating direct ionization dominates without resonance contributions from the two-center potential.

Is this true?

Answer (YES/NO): NO